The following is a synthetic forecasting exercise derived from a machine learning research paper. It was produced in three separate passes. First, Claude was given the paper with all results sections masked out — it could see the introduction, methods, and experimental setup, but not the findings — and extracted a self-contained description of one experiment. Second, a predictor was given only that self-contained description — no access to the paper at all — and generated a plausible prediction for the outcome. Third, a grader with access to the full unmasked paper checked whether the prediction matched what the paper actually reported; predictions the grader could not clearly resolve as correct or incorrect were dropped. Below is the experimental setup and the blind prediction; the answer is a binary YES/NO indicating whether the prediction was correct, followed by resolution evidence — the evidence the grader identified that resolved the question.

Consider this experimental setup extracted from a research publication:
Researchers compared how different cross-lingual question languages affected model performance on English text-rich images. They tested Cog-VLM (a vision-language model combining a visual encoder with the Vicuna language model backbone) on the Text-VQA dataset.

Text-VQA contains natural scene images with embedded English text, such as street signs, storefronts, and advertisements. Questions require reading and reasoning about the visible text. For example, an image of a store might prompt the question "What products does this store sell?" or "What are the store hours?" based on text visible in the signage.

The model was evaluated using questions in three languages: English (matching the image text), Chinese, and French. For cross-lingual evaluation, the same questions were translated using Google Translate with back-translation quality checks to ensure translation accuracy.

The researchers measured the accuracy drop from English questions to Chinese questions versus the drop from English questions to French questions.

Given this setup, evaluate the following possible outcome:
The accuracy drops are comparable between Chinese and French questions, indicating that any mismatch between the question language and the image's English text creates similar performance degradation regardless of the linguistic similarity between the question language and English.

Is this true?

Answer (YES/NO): YES